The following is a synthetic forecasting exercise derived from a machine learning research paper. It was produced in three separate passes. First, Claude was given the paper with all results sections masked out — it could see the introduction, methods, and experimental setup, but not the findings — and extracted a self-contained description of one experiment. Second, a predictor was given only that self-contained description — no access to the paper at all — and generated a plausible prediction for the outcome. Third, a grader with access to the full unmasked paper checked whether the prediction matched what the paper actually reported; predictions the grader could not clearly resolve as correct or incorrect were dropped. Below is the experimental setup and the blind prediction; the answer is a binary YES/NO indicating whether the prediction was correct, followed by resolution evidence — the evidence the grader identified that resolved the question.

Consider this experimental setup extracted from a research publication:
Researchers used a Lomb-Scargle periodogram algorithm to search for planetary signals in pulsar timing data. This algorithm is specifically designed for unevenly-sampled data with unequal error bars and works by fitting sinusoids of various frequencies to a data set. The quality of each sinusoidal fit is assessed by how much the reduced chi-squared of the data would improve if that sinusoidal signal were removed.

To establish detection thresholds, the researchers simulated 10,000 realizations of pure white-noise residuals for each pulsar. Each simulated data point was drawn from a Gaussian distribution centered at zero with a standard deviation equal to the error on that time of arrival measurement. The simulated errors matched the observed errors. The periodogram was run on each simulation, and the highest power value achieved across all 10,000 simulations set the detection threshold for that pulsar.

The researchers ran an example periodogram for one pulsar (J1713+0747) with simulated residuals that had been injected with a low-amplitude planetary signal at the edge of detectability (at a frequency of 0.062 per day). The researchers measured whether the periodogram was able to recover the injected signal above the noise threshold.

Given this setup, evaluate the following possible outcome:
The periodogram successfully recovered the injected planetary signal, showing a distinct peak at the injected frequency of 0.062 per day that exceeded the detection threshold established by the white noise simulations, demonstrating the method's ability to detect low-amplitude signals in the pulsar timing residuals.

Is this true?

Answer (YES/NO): YES